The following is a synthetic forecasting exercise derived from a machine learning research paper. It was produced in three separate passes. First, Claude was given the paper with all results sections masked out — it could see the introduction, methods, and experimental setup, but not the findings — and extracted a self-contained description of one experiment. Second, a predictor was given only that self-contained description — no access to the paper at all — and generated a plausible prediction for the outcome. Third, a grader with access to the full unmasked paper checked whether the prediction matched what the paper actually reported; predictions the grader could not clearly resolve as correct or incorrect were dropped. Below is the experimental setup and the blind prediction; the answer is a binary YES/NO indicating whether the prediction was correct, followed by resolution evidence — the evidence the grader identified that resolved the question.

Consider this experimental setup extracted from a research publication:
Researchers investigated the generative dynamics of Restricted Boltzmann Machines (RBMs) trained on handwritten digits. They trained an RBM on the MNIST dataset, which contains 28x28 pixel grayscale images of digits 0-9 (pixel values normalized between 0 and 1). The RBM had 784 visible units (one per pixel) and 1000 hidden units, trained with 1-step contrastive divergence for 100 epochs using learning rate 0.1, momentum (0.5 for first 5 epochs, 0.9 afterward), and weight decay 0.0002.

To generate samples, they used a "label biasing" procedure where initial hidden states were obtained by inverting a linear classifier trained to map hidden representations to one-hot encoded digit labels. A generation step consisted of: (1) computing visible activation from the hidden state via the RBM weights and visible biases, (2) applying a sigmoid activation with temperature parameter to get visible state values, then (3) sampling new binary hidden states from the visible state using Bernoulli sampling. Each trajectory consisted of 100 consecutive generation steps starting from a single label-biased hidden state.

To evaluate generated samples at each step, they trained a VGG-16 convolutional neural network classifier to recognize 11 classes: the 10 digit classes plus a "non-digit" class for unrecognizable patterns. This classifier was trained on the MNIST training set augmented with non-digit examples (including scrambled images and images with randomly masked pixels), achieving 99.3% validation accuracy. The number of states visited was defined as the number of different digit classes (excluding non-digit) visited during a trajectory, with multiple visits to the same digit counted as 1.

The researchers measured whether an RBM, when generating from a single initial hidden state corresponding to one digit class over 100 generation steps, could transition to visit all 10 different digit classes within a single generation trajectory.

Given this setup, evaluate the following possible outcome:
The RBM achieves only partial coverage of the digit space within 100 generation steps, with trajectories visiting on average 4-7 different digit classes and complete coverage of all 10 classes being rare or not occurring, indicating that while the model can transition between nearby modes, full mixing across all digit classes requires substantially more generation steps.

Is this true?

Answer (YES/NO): NO